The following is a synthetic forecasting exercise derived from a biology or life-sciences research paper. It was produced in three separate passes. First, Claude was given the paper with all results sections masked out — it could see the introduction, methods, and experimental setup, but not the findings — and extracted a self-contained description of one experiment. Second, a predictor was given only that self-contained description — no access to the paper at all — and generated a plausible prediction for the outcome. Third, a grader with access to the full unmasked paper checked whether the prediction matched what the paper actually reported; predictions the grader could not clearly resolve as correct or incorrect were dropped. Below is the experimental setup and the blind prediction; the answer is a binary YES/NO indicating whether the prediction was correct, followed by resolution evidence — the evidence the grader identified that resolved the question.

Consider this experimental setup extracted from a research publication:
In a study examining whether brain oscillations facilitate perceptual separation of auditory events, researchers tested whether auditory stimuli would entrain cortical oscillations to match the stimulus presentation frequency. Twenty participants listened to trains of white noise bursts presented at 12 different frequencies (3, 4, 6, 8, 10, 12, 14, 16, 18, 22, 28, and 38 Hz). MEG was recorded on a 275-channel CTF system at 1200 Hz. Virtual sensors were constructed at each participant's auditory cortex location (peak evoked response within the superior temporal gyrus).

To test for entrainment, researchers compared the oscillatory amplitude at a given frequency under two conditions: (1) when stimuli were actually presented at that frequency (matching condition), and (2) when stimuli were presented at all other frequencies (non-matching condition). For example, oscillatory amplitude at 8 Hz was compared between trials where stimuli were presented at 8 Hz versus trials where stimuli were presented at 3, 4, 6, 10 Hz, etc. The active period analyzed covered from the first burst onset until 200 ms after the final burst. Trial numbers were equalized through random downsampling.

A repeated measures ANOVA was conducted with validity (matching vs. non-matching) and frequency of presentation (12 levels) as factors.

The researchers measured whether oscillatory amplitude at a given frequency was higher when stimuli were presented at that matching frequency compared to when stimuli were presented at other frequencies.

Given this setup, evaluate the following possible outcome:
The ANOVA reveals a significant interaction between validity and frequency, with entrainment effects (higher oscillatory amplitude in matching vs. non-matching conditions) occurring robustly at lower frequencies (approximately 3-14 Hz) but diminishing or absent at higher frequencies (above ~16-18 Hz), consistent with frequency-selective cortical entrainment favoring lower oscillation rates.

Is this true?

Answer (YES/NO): NO